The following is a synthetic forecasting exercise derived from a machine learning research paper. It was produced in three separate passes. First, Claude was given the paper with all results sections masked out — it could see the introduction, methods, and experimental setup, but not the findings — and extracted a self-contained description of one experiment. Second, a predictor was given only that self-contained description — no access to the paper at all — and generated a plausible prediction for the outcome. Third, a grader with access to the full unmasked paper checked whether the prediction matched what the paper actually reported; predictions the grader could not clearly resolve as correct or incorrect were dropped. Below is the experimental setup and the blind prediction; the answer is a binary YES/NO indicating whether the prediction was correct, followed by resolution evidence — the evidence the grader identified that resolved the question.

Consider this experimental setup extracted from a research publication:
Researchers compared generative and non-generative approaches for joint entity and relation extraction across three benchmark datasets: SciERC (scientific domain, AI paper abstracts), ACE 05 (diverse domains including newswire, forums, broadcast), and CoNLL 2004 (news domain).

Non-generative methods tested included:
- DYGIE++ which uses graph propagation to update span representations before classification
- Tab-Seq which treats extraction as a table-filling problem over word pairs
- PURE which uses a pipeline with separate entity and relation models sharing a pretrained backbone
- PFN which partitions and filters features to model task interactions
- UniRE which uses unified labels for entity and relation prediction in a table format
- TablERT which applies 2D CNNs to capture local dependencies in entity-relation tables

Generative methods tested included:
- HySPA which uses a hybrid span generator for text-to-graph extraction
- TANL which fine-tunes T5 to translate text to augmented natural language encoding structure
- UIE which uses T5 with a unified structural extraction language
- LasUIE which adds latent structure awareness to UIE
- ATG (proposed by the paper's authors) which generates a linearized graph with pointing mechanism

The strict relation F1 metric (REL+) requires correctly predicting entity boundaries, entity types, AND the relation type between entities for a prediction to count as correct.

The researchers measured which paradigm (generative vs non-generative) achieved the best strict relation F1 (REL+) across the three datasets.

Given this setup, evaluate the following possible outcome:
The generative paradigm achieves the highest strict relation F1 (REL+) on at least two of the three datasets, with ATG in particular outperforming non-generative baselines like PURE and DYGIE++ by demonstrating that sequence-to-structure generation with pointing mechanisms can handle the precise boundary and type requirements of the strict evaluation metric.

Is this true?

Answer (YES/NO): YES